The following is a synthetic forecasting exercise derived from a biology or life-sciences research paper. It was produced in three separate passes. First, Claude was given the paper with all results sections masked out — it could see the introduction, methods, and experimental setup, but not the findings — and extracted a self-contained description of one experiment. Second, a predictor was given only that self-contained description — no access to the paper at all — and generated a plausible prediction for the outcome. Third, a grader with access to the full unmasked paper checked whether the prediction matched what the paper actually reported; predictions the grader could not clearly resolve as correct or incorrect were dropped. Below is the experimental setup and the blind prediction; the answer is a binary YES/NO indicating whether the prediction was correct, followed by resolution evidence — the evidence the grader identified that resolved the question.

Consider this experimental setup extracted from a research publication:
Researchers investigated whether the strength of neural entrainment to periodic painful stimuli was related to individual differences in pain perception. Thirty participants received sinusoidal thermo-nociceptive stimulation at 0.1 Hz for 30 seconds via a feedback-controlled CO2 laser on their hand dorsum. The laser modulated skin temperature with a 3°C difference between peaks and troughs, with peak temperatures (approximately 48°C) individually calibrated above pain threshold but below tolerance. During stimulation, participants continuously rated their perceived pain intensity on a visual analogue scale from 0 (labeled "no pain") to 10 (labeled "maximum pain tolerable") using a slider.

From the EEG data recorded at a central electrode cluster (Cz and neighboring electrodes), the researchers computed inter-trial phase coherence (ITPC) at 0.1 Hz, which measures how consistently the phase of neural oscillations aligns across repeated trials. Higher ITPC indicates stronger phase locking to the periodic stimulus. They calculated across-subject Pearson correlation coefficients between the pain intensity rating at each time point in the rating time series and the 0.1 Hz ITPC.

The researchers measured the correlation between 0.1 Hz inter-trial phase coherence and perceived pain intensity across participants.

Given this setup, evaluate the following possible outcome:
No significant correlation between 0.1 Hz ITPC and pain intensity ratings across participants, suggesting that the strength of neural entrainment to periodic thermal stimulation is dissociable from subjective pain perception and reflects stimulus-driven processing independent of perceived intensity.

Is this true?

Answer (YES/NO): NO